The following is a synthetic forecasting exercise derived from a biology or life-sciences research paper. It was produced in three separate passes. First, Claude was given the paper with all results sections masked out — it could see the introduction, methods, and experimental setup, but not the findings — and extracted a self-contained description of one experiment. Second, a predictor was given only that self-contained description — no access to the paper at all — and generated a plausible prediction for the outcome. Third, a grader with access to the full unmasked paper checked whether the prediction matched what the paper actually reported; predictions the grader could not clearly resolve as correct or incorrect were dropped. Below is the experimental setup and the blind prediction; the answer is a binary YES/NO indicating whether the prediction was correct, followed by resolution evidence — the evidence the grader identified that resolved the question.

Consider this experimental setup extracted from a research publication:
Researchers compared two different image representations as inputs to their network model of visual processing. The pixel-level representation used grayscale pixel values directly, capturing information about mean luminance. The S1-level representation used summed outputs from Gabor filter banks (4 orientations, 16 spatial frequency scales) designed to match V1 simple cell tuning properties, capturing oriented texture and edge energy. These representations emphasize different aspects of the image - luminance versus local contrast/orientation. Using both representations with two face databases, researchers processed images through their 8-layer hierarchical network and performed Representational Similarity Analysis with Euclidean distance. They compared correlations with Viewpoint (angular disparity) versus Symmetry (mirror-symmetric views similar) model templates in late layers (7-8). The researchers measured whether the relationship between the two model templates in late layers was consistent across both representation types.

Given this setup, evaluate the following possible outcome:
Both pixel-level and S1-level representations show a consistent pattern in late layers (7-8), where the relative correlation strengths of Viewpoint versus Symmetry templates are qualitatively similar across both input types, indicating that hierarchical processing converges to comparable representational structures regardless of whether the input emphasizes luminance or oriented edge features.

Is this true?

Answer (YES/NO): YES